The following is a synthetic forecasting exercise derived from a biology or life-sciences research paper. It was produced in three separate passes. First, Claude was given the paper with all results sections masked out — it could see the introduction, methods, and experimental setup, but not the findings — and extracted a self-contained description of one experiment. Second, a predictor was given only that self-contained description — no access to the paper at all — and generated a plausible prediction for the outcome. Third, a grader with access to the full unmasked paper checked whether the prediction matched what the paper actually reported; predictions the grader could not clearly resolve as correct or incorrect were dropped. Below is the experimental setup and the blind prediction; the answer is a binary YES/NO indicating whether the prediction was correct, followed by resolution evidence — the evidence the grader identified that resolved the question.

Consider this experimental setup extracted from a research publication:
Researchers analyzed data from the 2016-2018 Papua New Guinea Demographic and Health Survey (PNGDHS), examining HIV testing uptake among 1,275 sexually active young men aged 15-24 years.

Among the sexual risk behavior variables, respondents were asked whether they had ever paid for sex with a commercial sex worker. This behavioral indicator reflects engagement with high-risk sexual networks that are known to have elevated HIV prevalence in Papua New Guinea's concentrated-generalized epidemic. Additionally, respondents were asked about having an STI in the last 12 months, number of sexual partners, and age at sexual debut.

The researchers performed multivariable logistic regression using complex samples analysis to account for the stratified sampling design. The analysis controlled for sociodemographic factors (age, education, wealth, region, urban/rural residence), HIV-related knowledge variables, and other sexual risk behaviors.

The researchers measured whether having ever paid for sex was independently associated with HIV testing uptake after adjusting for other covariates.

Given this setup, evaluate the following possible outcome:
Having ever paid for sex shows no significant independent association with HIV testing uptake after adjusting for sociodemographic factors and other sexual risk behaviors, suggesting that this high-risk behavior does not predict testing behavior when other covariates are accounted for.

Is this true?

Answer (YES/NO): NO